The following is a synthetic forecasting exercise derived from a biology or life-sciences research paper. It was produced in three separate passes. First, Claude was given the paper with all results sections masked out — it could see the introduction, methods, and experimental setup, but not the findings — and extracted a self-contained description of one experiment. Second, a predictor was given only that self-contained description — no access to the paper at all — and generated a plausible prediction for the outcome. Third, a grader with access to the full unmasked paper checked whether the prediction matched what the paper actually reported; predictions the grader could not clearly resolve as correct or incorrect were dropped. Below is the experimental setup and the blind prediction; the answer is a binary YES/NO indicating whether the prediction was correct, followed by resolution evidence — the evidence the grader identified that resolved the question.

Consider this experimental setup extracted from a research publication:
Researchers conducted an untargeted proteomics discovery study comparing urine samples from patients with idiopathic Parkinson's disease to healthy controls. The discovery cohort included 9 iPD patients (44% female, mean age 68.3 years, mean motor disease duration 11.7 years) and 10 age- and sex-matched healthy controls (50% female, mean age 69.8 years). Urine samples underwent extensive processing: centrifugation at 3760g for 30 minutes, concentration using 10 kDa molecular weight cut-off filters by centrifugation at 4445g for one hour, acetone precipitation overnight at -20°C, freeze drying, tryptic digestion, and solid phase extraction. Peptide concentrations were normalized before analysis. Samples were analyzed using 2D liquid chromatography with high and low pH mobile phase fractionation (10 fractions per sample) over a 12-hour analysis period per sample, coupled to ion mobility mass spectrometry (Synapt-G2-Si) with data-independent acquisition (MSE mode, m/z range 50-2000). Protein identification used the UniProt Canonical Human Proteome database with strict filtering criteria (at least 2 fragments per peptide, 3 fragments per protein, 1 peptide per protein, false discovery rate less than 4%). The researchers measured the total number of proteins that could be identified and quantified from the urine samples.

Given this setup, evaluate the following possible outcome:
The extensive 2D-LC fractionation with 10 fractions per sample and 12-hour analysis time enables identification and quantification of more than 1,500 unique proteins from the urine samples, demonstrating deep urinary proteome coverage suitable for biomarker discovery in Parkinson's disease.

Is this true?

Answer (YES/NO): YES